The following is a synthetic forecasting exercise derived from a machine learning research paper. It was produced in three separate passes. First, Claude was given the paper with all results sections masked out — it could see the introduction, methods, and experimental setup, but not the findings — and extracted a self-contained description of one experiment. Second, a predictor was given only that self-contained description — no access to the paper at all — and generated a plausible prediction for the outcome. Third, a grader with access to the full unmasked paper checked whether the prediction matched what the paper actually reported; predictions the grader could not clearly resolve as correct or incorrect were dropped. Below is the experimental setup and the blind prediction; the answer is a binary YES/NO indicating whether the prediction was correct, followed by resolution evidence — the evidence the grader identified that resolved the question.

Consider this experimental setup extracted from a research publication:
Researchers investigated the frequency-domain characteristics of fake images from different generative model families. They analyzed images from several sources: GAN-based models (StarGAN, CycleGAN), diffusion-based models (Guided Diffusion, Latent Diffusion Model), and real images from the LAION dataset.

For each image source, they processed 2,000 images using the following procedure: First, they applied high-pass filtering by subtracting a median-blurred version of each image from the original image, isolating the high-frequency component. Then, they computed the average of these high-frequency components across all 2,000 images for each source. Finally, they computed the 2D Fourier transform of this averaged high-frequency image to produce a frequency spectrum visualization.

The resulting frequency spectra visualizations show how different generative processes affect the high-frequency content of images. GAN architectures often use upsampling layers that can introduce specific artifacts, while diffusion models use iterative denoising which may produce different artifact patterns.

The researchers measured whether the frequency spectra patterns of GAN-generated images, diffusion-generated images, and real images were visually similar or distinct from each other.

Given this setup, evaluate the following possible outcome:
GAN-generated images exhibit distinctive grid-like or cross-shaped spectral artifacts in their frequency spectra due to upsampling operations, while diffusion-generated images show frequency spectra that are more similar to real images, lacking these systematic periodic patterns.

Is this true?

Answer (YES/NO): YES